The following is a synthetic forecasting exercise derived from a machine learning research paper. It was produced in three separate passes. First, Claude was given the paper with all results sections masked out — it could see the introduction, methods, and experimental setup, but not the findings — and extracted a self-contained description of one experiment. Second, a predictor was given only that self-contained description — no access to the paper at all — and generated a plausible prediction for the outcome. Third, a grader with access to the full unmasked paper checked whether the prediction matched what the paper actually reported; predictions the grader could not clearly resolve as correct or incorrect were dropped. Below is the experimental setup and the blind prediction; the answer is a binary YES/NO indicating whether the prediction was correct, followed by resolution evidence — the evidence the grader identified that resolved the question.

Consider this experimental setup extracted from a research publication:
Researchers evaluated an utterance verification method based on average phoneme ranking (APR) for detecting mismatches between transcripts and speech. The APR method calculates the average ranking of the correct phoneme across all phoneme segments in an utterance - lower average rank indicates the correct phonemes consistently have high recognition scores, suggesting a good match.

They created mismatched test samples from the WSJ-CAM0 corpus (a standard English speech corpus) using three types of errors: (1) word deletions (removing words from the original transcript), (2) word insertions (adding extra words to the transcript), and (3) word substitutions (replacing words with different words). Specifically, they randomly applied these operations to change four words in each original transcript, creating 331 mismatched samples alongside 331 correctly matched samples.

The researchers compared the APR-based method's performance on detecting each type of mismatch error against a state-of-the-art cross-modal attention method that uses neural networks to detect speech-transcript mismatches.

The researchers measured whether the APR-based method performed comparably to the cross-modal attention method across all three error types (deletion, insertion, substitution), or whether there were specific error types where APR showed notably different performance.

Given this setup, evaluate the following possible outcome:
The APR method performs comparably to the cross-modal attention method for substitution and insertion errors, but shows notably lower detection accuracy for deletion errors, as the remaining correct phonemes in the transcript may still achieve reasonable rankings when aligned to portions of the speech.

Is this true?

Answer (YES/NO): NO